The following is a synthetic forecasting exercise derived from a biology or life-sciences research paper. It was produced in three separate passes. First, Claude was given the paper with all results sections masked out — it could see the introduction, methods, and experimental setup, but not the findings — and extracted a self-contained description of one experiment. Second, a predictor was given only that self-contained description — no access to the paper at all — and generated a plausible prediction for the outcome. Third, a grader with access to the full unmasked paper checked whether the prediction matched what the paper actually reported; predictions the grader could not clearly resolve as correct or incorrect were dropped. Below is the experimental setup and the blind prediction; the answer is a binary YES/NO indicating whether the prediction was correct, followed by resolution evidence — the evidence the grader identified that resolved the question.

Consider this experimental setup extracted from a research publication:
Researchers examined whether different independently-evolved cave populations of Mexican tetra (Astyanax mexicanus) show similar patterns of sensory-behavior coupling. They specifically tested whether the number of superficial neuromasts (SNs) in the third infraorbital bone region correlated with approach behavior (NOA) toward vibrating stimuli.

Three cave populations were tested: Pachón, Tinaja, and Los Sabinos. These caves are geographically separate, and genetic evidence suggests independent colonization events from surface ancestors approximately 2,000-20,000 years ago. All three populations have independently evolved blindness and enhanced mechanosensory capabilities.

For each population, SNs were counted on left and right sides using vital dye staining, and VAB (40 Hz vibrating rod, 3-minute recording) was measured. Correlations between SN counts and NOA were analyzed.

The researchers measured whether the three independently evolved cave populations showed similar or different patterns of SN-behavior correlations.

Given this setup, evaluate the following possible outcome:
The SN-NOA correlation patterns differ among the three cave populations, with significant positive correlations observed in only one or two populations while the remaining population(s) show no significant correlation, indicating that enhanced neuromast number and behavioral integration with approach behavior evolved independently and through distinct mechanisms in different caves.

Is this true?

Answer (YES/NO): YES